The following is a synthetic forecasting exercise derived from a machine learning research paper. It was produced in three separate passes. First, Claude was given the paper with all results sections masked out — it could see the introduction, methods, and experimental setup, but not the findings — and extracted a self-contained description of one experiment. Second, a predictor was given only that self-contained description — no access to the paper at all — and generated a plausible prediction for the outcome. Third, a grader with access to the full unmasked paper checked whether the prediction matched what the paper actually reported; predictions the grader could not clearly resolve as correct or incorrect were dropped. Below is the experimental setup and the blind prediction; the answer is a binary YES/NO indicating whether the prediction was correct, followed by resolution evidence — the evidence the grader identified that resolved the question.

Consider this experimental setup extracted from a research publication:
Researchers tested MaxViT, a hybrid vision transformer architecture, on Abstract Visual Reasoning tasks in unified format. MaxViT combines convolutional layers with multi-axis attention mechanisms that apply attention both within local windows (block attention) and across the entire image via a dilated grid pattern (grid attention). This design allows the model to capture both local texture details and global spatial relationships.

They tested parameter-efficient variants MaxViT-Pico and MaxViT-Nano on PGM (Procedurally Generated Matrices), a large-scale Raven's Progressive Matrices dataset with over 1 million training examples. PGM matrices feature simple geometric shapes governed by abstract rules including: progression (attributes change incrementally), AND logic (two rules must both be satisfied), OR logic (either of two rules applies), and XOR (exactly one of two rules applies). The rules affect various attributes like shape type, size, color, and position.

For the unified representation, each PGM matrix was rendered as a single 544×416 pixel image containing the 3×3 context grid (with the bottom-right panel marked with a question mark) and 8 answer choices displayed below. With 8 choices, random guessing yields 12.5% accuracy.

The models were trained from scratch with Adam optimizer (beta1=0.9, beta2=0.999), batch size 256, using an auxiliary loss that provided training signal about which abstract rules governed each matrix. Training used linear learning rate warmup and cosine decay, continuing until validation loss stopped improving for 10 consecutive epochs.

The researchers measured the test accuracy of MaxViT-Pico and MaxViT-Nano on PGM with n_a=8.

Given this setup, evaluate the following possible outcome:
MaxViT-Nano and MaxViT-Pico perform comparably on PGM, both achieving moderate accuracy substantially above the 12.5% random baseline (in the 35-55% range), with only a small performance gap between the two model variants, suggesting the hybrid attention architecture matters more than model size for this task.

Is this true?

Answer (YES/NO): NO